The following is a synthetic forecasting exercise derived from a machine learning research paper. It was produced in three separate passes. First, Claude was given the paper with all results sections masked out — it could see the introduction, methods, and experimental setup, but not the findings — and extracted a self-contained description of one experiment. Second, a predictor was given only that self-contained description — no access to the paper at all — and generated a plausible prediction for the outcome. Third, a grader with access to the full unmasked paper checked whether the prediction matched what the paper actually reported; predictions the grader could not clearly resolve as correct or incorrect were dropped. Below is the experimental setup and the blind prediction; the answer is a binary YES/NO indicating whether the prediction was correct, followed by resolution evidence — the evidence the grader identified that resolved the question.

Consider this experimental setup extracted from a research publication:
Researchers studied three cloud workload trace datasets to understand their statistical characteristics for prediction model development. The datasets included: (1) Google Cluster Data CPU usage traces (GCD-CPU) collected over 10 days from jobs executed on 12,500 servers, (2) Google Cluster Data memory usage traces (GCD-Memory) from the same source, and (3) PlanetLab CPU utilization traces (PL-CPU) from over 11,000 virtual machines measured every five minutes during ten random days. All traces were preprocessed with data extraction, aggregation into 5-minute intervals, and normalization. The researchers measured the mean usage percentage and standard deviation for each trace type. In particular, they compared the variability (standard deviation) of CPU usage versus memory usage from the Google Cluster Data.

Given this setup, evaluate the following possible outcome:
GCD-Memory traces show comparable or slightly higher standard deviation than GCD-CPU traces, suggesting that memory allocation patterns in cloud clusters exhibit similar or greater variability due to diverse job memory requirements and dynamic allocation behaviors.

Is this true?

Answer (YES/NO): YES